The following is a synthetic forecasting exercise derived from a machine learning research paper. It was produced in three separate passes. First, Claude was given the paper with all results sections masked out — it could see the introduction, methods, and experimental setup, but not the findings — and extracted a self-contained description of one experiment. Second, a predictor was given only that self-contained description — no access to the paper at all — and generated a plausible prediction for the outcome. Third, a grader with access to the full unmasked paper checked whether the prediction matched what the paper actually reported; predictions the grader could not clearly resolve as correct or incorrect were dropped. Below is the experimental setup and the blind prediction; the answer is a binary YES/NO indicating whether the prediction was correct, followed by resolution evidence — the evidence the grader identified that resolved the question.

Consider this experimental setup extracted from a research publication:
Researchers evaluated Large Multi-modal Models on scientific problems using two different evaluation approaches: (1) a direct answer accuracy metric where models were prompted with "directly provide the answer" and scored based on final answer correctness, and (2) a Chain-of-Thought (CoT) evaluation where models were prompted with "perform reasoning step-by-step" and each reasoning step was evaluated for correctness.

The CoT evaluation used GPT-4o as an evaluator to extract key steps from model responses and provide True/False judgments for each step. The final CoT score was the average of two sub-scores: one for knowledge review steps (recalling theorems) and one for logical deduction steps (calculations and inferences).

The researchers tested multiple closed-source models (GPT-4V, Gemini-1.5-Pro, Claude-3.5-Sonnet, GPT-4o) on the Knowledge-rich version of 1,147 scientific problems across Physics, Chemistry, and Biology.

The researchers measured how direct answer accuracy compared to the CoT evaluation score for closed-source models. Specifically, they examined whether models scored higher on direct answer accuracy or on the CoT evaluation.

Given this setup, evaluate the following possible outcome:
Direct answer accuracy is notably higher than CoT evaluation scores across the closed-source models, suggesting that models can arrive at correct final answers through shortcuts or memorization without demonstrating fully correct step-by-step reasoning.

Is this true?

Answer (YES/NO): NO